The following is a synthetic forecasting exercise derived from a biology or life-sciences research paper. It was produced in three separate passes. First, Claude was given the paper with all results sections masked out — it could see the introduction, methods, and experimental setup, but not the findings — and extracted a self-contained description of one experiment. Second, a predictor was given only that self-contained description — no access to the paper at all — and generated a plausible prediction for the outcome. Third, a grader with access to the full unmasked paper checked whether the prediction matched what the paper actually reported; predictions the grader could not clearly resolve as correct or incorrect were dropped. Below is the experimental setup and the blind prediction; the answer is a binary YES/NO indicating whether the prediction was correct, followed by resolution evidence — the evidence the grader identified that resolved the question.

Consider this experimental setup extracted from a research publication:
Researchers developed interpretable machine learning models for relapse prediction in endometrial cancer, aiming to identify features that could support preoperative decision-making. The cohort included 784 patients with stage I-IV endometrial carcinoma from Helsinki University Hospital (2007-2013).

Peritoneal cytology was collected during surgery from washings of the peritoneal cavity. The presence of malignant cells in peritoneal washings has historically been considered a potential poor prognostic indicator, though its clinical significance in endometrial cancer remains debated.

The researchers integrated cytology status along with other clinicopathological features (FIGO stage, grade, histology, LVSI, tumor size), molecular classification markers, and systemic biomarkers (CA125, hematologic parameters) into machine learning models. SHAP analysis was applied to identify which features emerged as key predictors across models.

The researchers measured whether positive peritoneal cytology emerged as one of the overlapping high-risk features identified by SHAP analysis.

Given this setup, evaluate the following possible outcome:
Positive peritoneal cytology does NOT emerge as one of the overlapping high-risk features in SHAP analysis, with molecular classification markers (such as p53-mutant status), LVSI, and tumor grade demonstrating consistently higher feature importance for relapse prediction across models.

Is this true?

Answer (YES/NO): NO